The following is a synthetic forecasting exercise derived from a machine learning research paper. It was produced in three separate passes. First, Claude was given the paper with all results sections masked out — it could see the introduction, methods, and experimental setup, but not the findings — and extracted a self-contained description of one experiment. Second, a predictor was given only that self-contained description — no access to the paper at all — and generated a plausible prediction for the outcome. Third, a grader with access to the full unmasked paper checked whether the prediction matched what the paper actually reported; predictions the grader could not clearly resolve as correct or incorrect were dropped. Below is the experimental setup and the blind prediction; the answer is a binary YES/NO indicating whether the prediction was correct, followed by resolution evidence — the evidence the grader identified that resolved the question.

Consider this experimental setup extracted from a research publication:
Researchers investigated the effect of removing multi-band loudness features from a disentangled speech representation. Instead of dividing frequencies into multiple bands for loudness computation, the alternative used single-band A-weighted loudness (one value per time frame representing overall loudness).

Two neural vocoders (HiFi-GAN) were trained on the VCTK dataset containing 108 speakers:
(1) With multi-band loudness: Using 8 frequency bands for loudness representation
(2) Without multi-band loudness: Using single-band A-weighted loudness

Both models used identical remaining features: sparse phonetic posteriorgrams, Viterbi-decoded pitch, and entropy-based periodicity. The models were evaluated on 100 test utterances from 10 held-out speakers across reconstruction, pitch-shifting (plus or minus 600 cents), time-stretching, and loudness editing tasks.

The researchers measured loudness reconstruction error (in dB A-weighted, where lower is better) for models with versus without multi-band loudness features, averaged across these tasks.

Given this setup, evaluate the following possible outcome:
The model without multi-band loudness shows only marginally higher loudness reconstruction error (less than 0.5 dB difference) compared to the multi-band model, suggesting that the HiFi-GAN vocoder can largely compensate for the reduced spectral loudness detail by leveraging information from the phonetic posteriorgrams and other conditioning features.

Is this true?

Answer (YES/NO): YES